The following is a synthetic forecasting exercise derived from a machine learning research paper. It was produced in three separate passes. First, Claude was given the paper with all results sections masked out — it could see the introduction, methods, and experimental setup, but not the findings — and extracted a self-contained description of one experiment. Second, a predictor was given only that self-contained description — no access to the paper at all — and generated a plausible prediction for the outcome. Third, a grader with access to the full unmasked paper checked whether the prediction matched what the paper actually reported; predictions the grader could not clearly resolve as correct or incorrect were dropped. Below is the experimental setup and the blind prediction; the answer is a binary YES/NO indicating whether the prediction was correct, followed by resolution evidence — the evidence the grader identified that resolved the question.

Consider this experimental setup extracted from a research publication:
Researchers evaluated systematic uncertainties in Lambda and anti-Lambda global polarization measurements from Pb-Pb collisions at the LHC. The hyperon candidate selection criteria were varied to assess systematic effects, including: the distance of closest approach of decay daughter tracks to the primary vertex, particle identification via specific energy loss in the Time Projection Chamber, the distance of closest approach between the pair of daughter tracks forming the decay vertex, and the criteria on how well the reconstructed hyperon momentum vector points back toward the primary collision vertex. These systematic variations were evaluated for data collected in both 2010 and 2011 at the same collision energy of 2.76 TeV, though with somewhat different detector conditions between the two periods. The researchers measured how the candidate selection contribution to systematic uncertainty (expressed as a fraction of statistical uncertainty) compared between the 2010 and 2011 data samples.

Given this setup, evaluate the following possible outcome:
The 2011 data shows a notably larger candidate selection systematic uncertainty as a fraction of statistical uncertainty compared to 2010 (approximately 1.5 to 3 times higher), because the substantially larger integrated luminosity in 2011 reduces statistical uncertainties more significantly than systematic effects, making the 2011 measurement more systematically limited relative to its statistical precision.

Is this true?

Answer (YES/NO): YES